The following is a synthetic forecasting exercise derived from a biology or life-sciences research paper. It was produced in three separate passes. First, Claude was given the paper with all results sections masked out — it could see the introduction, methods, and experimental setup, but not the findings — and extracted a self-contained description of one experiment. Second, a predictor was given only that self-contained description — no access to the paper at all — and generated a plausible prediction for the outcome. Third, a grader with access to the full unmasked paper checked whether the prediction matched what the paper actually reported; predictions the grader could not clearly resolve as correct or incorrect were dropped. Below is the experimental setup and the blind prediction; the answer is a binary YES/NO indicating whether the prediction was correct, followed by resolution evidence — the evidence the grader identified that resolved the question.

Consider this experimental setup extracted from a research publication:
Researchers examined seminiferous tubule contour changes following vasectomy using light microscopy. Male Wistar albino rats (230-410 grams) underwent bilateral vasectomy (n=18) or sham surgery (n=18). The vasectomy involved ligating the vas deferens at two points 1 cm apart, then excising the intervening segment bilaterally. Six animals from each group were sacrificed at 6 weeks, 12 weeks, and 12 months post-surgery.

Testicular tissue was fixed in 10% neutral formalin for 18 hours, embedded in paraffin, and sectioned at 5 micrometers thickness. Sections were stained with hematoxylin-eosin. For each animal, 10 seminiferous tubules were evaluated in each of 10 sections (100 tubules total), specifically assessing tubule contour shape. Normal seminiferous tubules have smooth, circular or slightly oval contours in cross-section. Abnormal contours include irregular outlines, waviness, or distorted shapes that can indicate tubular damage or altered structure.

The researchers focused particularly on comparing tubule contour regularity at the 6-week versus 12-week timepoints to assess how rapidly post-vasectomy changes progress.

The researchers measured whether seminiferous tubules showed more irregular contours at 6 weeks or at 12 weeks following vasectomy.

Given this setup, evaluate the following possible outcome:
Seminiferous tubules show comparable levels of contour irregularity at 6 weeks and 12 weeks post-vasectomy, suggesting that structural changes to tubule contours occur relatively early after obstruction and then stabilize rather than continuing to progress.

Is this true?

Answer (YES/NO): NO